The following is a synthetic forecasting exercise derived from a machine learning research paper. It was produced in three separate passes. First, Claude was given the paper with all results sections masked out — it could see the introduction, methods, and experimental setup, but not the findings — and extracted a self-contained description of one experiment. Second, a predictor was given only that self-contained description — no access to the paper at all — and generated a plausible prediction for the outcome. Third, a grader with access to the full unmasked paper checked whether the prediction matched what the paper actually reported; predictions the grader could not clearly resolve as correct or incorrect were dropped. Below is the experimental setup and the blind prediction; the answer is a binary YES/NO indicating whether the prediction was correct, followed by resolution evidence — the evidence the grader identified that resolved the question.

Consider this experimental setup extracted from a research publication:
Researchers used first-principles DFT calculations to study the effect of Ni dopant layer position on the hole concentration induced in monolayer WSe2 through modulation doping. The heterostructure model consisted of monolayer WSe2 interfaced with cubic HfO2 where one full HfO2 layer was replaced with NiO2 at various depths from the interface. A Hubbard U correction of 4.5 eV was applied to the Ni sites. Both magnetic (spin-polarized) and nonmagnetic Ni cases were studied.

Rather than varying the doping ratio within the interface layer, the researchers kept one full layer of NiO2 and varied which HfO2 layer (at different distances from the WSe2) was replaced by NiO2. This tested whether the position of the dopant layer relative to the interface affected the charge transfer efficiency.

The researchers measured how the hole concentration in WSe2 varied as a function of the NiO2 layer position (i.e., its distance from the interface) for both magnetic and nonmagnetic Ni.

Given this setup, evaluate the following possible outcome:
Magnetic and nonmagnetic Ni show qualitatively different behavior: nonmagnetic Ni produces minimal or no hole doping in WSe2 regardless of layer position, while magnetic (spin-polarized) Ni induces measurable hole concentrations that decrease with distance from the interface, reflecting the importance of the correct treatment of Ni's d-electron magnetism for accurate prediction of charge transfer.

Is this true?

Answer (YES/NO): NO